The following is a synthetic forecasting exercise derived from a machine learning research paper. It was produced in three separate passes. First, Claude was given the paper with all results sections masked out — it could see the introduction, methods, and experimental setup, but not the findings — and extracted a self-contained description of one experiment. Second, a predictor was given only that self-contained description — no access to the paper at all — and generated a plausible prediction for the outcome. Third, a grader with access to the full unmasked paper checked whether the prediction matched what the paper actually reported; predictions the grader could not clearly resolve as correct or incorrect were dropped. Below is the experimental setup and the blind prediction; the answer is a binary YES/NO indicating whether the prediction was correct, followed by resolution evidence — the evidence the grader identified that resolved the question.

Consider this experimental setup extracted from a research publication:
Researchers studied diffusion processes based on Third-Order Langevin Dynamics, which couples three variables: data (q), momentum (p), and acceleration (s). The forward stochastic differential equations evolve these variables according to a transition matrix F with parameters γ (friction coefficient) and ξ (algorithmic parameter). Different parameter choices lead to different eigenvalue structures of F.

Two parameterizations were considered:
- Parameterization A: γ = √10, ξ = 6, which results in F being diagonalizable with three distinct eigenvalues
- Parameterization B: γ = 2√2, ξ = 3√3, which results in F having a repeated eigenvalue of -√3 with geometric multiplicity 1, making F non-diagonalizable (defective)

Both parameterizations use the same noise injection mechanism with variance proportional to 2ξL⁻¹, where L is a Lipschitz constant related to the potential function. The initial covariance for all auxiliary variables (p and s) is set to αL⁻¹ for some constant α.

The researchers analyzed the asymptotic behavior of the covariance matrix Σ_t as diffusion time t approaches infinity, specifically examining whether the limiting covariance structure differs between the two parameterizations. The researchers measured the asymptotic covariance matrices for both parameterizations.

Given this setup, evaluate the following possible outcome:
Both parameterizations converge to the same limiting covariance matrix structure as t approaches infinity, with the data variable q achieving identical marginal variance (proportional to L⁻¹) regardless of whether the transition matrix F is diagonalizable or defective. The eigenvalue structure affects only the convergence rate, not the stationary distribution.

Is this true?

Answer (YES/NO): YES